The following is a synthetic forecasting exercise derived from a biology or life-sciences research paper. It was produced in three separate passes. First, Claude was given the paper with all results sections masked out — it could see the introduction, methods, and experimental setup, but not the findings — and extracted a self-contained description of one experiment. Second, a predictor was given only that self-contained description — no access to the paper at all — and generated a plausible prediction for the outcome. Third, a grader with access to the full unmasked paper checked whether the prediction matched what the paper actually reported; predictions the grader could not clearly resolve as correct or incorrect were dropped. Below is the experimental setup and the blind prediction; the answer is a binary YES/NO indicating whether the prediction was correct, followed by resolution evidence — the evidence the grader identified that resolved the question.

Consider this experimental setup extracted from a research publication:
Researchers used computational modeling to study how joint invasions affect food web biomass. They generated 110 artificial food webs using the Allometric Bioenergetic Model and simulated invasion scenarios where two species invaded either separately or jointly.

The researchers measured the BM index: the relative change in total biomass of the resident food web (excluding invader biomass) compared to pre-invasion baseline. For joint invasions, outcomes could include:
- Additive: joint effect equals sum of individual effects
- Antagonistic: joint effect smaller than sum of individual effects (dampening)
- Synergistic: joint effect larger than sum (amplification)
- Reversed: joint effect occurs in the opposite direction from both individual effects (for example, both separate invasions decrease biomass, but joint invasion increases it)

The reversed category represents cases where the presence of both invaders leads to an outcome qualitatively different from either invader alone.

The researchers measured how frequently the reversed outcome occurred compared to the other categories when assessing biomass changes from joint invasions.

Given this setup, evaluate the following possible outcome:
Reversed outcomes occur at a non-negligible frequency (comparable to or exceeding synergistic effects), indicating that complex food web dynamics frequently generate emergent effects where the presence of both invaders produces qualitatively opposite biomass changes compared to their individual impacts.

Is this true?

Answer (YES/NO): NO